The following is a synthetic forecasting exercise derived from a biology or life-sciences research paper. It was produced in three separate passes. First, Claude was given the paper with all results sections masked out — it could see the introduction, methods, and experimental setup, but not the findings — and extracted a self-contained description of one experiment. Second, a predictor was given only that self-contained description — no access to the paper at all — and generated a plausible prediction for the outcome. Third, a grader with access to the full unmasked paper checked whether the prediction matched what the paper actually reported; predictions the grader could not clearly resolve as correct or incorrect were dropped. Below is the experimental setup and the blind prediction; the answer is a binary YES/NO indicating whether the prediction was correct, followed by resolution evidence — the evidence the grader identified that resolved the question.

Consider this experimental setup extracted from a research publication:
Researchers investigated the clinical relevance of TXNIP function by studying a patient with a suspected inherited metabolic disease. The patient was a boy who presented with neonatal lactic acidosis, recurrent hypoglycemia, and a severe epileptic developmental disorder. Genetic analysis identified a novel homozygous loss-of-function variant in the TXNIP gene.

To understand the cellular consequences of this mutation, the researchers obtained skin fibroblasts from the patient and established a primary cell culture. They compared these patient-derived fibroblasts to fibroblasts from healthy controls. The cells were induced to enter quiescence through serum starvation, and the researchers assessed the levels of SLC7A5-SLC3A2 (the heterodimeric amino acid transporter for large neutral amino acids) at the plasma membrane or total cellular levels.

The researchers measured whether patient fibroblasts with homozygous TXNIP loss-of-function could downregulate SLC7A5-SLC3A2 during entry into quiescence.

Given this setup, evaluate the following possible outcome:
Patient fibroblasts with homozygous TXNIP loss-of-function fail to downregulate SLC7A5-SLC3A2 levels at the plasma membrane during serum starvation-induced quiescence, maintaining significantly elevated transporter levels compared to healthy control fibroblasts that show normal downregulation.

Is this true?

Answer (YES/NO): YES